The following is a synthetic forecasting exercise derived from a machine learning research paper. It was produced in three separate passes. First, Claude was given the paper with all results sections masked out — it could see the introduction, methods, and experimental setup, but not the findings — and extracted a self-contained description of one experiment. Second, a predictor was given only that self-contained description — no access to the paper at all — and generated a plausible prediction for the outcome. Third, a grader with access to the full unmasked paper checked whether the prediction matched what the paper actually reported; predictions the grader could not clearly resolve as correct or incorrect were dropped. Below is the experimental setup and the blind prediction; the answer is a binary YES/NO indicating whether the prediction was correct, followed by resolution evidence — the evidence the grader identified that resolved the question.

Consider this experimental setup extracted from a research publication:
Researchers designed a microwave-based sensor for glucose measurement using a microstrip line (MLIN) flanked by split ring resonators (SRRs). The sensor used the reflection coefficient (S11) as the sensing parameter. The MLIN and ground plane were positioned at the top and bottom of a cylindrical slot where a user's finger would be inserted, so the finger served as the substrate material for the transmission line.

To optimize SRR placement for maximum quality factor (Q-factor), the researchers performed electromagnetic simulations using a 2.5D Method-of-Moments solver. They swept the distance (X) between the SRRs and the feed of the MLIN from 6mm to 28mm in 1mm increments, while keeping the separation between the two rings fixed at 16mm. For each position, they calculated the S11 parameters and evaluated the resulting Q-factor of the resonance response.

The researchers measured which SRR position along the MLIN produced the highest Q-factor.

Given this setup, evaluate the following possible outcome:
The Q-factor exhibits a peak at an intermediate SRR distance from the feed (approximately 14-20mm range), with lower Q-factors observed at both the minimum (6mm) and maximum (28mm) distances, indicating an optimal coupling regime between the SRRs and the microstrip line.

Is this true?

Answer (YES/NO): YES